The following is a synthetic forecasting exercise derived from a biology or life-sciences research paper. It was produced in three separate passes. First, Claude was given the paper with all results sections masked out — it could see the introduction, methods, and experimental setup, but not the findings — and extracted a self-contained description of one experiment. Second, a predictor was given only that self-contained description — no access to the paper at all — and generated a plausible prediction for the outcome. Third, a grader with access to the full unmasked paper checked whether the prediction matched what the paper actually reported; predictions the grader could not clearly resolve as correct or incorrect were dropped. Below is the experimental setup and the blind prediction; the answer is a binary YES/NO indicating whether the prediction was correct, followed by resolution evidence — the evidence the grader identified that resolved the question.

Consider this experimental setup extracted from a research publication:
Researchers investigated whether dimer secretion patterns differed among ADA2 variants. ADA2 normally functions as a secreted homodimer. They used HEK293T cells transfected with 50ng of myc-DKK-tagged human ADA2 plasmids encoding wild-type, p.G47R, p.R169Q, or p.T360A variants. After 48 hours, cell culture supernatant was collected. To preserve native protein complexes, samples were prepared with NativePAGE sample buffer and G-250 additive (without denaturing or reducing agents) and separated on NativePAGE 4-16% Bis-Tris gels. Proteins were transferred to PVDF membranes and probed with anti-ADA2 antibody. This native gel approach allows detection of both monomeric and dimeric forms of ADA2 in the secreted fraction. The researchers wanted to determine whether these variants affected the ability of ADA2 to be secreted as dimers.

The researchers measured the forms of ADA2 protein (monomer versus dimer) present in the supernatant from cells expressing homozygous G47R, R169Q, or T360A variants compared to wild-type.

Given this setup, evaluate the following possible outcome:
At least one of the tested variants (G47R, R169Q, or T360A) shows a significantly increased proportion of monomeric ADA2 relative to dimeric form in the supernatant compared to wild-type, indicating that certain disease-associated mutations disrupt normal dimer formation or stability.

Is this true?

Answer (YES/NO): YES